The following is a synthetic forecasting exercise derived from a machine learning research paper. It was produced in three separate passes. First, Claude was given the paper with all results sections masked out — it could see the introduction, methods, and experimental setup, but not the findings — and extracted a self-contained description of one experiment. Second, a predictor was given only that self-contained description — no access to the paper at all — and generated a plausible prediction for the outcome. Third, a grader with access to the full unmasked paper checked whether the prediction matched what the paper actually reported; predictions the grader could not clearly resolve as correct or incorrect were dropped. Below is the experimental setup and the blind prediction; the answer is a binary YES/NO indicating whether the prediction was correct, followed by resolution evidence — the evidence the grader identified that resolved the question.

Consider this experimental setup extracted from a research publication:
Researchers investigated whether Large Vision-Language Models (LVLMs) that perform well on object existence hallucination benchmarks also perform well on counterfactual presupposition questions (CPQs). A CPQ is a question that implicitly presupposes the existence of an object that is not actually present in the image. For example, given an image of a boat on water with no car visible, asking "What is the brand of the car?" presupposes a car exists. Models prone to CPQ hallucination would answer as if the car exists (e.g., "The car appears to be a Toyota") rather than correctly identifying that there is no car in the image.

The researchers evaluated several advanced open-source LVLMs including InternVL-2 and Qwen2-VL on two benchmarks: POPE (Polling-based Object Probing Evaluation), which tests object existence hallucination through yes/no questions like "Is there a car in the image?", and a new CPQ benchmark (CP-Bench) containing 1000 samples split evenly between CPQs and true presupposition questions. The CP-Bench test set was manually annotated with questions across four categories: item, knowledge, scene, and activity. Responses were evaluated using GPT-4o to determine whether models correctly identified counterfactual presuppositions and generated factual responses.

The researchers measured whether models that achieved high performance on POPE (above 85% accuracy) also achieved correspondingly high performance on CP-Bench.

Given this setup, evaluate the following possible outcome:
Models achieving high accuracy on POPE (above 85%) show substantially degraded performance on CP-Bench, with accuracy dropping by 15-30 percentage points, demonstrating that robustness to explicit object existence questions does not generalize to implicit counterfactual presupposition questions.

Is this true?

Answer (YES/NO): NO